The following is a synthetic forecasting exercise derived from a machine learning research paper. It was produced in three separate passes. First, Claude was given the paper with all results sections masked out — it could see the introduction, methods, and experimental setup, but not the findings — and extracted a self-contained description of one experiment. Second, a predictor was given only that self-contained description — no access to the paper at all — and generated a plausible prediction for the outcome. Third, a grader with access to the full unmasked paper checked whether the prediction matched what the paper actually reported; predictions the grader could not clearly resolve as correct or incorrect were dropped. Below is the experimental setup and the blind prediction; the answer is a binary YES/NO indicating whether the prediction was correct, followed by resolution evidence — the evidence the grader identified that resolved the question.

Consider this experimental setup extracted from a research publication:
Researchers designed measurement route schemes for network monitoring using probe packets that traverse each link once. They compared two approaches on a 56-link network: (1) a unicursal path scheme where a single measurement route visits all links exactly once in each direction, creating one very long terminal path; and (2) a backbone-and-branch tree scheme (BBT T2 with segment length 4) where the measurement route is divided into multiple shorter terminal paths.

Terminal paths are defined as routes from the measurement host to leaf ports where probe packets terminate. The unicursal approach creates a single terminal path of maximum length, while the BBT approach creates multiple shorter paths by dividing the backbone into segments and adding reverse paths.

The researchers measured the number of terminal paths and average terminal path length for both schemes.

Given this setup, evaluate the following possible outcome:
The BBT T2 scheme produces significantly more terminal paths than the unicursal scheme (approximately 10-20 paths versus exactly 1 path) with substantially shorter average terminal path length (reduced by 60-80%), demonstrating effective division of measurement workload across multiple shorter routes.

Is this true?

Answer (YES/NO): NO